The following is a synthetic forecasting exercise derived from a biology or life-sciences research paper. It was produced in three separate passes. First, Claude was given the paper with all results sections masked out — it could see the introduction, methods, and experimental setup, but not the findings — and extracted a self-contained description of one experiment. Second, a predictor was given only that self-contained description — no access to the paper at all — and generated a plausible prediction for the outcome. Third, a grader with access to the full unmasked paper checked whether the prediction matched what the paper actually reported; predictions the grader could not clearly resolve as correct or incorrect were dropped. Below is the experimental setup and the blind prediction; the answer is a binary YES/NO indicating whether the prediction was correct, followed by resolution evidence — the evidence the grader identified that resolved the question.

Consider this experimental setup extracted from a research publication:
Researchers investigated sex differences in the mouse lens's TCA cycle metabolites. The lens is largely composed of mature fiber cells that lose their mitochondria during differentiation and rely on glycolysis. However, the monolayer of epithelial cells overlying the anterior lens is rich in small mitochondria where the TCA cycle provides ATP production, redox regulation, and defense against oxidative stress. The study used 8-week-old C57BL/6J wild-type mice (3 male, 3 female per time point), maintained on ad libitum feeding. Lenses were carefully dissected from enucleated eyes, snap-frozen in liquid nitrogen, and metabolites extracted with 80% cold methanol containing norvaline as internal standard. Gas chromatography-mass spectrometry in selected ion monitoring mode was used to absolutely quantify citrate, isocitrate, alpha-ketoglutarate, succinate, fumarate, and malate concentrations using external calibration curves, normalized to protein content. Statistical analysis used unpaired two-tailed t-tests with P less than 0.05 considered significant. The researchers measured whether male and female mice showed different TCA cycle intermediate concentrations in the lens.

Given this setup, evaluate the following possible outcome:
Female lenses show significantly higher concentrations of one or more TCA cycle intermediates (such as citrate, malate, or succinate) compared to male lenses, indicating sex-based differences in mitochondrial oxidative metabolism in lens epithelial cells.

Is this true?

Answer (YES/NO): NO